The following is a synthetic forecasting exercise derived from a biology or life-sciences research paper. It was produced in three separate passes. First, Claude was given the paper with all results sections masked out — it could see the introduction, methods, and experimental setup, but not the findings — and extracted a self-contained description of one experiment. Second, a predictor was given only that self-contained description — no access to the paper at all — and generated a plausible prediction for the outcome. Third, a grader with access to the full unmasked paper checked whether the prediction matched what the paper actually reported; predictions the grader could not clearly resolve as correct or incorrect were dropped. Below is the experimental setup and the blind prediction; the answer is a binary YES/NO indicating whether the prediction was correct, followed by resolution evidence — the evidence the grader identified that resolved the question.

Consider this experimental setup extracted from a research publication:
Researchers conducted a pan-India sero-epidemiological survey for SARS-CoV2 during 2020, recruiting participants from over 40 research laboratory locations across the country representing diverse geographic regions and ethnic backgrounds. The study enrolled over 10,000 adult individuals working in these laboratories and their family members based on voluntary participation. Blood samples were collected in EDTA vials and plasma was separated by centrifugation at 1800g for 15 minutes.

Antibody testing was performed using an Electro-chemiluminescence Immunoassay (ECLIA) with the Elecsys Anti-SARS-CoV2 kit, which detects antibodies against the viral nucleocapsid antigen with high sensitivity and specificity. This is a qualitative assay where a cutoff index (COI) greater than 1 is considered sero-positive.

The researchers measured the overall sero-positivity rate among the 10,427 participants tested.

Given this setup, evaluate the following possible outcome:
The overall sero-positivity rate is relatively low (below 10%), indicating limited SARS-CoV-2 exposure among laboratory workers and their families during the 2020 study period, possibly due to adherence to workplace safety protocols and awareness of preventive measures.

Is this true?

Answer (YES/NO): NO